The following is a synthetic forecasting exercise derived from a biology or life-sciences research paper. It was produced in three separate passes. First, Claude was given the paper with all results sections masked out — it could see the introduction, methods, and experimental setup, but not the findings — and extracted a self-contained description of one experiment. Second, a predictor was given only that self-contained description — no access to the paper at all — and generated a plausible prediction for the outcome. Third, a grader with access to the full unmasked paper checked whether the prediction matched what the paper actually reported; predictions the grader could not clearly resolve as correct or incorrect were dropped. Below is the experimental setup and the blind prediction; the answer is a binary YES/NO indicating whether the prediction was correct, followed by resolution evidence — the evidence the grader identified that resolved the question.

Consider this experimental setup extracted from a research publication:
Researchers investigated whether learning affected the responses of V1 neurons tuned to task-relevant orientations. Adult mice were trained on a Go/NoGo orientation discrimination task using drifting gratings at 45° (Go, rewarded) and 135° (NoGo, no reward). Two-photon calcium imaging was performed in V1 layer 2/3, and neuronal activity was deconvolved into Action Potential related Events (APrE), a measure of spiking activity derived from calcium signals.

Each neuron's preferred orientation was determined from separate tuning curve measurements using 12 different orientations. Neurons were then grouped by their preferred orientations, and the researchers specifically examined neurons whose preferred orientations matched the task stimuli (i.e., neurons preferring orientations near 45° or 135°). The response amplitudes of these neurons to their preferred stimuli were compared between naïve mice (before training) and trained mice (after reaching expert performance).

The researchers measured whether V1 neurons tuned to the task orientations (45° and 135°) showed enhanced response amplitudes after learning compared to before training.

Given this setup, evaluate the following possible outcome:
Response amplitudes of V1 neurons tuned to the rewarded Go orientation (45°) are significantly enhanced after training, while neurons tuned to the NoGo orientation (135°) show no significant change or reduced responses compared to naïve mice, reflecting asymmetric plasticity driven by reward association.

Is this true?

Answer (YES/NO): NO